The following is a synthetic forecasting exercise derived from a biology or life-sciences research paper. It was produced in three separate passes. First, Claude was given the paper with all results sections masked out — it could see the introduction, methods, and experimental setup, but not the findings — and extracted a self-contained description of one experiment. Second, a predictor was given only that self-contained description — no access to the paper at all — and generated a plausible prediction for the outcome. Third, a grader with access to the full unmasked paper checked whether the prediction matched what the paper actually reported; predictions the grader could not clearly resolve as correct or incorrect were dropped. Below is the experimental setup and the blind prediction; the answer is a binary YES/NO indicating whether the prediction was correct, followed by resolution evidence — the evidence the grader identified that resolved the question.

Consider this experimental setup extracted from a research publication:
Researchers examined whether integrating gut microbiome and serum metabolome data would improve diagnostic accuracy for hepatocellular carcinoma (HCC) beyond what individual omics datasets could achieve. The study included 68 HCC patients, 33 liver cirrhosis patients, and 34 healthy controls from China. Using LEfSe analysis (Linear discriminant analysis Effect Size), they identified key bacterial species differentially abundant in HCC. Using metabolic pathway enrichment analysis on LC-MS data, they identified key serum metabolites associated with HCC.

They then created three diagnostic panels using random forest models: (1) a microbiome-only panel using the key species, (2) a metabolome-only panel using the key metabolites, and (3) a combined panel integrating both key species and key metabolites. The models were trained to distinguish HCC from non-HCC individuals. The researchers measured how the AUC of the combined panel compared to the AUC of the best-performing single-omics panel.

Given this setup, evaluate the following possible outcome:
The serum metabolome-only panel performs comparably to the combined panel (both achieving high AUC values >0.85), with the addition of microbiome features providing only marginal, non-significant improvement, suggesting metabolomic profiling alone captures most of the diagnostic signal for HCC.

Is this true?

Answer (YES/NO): NO